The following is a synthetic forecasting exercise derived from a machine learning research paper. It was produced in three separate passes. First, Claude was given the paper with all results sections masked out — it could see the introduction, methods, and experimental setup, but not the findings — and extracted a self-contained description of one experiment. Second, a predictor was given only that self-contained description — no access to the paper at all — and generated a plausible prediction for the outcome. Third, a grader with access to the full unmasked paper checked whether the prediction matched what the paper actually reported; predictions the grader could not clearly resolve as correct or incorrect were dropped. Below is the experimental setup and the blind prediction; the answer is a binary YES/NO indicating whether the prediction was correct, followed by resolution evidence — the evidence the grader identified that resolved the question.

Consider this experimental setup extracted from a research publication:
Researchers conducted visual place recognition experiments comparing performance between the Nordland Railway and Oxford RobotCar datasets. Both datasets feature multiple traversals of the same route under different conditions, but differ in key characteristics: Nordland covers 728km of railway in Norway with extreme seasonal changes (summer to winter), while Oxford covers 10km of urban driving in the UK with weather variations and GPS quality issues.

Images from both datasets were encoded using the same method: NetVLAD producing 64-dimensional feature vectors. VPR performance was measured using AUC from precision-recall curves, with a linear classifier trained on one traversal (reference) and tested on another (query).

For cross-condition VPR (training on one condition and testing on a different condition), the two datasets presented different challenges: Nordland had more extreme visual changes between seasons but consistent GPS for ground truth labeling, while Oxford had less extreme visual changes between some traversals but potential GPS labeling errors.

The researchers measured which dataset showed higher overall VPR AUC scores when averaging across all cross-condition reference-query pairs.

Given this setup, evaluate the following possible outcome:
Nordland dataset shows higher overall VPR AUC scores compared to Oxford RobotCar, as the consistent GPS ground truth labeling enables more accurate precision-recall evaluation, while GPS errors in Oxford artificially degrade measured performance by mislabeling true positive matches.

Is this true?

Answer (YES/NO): YES